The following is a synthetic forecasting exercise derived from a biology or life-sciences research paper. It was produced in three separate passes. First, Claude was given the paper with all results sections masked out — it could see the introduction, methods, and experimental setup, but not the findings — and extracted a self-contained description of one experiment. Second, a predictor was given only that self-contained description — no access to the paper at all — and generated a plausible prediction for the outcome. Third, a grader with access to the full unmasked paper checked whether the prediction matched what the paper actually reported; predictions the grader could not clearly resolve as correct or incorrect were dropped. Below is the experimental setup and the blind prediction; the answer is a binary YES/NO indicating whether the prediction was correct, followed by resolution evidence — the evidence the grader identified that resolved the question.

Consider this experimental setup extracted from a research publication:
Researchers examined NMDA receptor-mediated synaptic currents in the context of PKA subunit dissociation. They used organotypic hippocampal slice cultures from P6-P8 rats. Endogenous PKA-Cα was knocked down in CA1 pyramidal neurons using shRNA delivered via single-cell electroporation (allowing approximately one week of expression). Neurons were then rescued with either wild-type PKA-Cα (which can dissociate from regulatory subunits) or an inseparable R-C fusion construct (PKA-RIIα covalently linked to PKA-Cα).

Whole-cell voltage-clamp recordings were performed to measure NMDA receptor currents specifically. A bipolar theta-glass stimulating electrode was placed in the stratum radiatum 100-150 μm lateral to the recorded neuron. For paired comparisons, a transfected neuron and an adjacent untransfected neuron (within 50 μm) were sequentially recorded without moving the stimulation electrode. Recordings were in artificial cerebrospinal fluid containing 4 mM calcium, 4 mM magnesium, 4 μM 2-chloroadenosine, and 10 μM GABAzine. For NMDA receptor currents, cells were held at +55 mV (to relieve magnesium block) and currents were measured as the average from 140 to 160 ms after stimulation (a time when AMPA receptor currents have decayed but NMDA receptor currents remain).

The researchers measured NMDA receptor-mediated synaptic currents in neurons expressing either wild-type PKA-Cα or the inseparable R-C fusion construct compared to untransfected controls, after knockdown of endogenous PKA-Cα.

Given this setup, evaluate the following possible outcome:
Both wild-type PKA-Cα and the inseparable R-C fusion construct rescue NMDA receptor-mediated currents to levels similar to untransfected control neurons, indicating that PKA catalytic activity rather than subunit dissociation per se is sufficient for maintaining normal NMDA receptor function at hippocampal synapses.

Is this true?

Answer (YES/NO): NO